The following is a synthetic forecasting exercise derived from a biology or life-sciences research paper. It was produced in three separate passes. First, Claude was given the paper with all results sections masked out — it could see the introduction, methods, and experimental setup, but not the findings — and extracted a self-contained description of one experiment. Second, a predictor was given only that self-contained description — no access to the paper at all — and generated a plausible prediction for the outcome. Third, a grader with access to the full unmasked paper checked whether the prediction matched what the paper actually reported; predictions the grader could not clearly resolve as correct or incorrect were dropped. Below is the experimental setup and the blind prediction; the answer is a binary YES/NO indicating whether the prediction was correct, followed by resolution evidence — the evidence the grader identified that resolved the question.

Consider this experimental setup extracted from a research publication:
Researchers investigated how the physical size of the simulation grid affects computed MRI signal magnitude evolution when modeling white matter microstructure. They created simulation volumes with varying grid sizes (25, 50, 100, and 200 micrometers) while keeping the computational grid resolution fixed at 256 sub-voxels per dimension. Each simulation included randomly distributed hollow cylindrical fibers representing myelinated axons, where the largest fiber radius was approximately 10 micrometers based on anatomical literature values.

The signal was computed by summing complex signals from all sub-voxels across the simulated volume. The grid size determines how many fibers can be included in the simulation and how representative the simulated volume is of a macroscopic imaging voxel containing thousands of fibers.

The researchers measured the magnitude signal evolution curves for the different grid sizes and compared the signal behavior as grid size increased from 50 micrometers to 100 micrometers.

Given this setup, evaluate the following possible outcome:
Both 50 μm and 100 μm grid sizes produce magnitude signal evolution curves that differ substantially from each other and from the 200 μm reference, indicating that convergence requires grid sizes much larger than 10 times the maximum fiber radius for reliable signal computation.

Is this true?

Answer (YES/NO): NO